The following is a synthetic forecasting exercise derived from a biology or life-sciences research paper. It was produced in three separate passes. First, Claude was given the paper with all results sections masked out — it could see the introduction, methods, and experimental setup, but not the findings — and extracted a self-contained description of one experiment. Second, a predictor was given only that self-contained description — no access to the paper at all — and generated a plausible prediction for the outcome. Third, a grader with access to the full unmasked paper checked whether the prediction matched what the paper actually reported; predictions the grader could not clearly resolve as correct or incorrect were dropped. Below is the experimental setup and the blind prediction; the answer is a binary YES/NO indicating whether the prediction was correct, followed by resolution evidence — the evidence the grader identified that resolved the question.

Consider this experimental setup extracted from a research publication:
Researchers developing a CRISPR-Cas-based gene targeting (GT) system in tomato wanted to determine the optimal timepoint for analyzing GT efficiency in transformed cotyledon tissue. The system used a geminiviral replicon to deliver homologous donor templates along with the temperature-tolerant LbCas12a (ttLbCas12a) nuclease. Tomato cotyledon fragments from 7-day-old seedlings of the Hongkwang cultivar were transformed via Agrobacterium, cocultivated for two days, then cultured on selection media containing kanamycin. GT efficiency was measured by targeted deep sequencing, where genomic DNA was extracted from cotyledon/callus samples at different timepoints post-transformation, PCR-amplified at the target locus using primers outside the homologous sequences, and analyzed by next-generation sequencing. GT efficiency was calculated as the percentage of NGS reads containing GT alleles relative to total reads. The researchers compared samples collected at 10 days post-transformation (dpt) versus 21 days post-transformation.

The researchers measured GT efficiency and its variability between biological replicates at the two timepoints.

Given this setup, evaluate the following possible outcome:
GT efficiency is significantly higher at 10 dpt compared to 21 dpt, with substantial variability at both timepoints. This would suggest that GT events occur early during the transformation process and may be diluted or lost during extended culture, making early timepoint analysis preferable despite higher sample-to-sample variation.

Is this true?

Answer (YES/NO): NO